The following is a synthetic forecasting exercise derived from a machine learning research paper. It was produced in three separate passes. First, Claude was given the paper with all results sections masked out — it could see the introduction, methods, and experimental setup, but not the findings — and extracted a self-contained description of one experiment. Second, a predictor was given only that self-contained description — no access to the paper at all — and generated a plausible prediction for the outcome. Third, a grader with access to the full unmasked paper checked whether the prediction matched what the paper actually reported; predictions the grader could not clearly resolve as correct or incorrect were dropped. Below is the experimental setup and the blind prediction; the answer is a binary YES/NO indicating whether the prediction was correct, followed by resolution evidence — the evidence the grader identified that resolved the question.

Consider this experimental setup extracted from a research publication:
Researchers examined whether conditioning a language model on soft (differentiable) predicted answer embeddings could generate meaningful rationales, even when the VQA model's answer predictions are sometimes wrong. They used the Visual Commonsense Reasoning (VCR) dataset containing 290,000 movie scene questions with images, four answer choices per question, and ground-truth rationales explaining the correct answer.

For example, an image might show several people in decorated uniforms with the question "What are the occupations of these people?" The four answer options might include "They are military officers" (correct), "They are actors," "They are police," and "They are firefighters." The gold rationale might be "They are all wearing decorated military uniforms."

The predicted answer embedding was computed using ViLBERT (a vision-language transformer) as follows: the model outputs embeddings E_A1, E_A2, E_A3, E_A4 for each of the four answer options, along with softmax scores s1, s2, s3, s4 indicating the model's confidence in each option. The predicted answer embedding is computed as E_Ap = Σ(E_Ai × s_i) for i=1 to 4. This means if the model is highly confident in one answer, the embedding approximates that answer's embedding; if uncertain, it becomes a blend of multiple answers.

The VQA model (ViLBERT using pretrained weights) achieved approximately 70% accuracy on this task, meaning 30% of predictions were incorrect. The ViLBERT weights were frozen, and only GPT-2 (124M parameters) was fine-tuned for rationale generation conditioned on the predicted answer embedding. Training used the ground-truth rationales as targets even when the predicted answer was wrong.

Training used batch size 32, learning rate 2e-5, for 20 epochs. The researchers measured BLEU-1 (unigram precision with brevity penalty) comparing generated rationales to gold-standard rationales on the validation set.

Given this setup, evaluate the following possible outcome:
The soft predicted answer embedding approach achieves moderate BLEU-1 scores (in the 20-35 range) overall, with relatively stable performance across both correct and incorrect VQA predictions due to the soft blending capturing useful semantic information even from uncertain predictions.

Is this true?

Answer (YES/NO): NO